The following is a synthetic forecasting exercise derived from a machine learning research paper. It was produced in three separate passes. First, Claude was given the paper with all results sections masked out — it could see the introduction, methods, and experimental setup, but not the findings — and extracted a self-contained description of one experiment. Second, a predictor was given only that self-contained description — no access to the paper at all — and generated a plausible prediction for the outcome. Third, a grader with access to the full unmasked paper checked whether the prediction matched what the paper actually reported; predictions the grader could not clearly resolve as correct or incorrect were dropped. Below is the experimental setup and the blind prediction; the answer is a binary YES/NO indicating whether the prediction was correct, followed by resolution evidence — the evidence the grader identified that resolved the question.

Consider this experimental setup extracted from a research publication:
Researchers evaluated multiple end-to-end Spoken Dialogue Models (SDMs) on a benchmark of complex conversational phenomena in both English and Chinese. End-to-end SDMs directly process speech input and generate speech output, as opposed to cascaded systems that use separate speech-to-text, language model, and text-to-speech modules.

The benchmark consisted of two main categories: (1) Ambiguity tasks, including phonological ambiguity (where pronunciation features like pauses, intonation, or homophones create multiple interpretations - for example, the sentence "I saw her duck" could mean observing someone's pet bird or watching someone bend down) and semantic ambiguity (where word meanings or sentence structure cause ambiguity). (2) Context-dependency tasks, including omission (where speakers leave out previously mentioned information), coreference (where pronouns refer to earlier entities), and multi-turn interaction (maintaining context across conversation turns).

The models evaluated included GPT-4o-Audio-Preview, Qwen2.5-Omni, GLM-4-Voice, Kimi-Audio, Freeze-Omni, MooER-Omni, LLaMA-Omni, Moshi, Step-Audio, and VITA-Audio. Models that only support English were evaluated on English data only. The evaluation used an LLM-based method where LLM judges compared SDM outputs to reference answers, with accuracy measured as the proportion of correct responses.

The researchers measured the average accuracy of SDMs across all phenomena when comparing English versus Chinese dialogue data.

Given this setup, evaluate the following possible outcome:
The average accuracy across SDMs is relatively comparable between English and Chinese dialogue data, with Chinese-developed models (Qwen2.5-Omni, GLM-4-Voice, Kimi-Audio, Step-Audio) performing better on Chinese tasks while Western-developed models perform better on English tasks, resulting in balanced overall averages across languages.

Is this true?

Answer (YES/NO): NO